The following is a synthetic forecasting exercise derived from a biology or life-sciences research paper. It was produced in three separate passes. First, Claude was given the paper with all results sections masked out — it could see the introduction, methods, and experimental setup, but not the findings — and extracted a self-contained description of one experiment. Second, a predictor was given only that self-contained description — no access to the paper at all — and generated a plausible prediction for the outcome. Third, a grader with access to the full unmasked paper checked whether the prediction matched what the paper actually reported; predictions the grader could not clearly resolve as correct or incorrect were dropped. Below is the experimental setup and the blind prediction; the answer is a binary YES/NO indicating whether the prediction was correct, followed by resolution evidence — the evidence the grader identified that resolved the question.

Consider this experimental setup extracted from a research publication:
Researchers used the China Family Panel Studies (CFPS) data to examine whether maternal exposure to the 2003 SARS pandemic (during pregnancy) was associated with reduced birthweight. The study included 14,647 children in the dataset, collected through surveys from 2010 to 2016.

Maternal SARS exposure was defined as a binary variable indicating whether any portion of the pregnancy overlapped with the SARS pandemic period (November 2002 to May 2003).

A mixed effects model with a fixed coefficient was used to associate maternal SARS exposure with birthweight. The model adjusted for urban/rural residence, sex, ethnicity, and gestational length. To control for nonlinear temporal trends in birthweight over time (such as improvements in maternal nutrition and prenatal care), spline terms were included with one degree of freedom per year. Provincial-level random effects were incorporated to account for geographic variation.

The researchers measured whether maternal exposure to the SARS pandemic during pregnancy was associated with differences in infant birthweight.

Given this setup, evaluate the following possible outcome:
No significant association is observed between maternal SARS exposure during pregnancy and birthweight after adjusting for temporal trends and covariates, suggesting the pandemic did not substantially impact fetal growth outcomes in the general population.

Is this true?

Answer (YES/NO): YES